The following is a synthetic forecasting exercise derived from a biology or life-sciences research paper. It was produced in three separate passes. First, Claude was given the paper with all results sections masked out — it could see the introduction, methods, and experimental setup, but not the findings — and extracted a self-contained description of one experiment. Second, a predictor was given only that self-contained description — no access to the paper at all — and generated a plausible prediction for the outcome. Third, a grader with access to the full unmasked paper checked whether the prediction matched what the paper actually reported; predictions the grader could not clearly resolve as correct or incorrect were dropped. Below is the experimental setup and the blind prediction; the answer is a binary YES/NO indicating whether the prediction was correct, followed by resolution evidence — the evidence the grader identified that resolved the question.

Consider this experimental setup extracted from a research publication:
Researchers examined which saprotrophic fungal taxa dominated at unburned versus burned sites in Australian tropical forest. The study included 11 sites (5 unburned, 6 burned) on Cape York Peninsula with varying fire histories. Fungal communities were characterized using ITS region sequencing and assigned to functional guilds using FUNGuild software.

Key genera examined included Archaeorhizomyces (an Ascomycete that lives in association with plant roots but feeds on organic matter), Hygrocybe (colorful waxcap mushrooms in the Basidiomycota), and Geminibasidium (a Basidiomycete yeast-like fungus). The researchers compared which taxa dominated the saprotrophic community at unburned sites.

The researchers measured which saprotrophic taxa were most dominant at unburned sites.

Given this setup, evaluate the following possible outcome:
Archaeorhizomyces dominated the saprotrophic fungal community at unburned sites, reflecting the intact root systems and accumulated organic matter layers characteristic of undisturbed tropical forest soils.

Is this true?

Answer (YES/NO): YES